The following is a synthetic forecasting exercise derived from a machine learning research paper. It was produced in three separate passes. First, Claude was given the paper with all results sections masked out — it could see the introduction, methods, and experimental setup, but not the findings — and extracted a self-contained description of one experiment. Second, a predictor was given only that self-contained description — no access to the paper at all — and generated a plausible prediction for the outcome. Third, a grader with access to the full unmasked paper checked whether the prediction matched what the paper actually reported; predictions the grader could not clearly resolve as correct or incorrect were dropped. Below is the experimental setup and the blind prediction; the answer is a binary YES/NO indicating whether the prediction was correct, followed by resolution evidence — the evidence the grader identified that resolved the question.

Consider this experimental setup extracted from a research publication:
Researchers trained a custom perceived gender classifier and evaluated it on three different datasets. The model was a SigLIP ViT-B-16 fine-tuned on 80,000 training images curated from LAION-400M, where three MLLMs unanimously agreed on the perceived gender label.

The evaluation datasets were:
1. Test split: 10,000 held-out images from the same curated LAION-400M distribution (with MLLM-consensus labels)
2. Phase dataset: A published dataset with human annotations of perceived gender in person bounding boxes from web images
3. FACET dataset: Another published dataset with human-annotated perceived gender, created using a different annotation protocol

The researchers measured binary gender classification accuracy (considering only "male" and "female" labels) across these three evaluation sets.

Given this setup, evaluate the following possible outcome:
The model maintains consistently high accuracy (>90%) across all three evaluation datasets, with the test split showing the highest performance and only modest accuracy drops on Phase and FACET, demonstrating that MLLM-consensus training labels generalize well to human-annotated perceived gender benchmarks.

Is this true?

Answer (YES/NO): YES